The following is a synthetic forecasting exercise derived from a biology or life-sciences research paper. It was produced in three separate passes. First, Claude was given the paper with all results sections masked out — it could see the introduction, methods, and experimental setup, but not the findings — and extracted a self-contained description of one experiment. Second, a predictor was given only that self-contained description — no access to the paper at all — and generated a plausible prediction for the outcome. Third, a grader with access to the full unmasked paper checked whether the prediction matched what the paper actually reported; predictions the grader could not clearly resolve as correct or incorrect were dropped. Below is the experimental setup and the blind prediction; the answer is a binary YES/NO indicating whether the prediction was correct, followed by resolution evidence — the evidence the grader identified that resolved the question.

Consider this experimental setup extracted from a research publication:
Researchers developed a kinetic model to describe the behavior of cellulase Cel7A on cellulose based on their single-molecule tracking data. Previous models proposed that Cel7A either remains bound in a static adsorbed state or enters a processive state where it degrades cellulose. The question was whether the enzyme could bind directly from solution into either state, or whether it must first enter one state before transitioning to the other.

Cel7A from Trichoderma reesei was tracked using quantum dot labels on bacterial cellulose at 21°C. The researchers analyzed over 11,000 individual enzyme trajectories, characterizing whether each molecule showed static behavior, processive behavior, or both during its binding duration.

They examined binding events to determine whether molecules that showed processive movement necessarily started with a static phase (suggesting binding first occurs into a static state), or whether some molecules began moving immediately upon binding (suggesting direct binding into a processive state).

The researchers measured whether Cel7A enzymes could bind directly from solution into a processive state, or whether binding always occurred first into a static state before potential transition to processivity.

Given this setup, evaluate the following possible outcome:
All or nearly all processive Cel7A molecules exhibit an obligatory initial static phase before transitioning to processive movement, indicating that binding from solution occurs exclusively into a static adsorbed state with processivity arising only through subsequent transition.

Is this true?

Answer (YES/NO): NO